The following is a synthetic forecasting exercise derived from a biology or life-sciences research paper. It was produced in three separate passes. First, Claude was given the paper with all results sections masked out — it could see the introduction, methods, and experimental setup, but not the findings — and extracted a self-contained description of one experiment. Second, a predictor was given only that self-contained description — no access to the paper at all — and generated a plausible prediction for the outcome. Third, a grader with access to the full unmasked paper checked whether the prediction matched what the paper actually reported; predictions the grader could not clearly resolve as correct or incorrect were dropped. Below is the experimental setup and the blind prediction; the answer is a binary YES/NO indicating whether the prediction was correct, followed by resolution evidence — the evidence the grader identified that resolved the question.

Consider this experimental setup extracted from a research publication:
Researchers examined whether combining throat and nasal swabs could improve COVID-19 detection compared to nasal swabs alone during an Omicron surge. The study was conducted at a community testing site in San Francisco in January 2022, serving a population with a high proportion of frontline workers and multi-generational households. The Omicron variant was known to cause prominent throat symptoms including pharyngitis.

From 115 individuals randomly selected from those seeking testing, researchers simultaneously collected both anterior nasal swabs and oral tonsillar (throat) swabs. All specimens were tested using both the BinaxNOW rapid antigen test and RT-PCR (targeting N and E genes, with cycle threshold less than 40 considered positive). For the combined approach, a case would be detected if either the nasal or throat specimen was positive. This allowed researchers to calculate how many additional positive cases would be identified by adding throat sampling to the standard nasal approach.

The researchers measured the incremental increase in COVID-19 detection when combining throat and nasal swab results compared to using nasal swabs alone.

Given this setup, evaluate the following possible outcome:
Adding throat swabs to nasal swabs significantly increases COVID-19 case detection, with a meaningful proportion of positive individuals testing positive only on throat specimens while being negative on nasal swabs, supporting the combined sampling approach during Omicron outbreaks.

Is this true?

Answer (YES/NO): NO